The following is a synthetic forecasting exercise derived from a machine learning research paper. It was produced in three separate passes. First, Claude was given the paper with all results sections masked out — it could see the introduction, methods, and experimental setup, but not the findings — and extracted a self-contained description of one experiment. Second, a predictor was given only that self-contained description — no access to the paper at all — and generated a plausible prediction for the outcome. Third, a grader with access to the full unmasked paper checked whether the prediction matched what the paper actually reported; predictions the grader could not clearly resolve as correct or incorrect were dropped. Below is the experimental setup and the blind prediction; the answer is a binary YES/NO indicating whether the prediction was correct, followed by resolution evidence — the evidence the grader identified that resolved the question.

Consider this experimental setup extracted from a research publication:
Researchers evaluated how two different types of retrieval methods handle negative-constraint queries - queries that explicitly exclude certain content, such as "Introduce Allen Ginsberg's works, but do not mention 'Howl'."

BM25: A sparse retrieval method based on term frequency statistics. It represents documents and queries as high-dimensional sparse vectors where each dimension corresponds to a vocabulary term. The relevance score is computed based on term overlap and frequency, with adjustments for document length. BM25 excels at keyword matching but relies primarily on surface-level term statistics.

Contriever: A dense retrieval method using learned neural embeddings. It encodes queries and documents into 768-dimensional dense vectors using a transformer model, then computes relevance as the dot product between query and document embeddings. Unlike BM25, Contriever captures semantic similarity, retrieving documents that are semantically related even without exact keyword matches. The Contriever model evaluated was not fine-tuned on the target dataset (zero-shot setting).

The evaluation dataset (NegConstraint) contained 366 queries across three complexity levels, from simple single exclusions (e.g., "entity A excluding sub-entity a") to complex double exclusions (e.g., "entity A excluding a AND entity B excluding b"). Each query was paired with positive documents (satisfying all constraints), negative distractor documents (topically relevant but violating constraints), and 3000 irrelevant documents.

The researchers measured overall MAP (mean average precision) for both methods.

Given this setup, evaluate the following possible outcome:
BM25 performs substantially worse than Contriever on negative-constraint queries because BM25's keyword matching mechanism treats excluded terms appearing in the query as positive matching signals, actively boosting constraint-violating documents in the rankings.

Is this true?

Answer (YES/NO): NO